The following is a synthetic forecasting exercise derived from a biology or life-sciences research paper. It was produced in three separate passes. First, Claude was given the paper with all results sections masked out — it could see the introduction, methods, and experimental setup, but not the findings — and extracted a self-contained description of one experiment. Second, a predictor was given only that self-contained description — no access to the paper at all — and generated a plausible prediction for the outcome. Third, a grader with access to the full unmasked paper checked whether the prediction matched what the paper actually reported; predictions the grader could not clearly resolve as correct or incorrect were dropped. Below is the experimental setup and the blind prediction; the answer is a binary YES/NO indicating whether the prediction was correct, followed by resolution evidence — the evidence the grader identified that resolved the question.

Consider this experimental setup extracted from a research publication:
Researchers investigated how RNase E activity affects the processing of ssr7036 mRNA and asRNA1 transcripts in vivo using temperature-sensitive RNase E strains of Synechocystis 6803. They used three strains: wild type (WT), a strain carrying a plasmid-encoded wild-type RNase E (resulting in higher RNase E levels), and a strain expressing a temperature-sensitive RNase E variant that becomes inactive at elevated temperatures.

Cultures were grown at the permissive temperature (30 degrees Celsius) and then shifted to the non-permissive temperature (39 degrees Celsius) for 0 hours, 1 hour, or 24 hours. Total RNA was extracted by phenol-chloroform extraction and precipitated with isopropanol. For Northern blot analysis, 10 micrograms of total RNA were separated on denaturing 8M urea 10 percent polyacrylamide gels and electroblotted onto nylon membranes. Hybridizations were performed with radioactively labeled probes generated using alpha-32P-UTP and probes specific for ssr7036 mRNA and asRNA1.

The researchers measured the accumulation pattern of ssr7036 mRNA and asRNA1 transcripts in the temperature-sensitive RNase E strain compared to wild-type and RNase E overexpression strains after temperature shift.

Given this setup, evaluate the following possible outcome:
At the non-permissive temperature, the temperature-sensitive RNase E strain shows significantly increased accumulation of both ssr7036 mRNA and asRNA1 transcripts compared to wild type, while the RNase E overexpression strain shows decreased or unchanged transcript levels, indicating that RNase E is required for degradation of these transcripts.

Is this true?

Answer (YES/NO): NO